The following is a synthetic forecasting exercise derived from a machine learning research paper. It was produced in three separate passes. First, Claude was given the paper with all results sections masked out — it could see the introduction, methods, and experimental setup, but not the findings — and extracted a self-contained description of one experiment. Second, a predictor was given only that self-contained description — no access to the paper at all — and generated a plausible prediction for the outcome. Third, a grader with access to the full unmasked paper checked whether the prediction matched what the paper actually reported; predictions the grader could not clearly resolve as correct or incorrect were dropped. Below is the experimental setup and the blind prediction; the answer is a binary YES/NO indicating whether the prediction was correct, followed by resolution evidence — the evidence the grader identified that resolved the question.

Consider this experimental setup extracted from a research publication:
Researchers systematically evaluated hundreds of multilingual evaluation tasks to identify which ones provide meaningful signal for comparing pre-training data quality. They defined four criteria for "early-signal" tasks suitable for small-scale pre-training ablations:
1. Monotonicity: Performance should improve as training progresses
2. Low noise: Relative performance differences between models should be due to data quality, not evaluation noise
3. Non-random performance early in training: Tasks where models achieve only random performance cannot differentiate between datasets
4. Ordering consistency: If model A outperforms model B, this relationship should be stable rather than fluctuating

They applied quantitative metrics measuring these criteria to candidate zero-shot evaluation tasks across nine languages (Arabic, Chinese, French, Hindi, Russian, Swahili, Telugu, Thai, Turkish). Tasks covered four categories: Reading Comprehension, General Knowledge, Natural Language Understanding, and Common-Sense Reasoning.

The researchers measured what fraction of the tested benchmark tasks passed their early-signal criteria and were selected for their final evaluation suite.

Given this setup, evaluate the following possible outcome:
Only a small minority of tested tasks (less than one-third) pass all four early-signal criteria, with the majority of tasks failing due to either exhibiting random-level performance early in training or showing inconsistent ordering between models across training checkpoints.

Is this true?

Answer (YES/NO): NO